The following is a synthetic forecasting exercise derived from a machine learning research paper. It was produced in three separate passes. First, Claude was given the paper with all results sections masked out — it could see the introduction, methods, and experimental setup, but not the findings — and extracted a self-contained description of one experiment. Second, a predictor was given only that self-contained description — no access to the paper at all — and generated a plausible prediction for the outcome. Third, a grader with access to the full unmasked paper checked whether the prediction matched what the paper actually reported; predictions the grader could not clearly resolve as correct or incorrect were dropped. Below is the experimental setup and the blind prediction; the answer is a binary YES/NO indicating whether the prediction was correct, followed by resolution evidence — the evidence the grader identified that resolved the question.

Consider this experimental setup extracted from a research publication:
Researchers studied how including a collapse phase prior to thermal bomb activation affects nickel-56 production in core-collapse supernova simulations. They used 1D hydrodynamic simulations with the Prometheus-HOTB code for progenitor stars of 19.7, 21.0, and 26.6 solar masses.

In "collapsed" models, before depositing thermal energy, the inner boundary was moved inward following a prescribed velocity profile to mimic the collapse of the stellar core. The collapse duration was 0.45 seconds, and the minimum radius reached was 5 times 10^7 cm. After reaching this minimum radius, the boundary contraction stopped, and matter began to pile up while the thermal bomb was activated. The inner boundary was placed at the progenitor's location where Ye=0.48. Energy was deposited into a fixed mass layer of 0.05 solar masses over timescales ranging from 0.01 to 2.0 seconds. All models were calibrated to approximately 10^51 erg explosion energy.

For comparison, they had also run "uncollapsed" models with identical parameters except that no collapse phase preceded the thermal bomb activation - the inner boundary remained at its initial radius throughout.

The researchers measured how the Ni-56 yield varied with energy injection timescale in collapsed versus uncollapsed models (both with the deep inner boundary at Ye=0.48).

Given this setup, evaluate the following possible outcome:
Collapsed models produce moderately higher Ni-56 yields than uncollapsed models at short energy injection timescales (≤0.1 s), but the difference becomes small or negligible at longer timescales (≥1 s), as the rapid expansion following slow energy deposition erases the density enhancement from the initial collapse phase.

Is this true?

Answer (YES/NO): NO